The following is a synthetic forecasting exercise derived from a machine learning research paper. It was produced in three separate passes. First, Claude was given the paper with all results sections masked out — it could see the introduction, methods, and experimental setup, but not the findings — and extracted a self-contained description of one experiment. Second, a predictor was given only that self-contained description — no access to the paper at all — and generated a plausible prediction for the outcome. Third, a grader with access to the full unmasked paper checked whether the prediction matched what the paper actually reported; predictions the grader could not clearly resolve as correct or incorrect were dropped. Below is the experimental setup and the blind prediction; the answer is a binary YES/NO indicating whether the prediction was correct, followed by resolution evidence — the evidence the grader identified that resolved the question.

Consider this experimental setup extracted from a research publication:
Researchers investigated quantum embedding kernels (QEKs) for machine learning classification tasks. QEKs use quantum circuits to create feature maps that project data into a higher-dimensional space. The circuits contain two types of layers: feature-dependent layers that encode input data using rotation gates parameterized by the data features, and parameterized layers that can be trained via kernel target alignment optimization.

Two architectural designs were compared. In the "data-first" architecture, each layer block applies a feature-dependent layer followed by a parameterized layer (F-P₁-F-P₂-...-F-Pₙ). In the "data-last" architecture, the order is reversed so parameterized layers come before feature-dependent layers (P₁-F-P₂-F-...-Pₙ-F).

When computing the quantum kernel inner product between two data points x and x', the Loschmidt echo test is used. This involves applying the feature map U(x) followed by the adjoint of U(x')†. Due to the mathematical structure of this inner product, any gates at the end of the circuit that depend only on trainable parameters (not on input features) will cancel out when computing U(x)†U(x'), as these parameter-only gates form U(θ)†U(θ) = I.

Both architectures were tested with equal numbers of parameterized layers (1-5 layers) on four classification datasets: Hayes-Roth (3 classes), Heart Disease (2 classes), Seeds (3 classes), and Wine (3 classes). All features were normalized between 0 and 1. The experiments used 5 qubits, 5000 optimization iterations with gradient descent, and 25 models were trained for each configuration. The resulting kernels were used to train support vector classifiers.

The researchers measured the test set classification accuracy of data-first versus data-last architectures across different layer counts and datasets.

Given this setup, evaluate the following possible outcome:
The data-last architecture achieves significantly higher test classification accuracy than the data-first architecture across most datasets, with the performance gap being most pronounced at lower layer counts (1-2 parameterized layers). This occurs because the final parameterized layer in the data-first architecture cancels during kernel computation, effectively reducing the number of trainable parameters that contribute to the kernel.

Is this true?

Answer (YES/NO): NO